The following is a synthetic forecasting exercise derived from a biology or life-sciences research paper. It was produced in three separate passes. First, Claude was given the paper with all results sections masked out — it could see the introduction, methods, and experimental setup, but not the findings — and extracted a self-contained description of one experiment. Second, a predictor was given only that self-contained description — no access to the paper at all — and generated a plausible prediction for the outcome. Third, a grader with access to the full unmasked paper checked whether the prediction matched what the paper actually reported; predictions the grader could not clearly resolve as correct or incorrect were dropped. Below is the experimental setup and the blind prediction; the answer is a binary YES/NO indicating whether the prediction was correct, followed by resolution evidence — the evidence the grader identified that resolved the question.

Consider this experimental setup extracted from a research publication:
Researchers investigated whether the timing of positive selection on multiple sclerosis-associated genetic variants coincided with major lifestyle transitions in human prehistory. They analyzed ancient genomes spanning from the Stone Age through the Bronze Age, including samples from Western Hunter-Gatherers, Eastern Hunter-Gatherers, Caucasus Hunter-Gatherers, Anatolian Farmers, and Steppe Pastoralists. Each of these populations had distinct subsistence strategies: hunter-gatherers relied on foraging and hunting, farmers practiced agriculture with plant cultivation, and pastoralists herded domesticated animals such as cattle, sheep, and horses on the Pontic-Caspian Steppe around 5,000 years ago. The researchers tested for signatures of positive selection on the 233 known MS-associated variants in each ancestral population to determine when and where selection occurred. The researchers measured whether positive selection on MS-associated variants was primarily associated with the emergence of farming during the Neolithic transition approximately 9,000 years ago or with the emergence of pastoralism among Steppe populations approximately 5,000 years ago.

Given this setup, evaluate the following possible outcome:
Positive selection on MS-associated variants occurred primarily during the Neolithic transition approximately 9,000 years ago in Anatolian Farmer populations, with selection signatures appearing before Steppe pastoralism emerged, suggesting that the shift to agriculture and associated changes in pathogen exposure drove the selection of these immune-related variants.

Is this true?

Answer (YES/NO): NO